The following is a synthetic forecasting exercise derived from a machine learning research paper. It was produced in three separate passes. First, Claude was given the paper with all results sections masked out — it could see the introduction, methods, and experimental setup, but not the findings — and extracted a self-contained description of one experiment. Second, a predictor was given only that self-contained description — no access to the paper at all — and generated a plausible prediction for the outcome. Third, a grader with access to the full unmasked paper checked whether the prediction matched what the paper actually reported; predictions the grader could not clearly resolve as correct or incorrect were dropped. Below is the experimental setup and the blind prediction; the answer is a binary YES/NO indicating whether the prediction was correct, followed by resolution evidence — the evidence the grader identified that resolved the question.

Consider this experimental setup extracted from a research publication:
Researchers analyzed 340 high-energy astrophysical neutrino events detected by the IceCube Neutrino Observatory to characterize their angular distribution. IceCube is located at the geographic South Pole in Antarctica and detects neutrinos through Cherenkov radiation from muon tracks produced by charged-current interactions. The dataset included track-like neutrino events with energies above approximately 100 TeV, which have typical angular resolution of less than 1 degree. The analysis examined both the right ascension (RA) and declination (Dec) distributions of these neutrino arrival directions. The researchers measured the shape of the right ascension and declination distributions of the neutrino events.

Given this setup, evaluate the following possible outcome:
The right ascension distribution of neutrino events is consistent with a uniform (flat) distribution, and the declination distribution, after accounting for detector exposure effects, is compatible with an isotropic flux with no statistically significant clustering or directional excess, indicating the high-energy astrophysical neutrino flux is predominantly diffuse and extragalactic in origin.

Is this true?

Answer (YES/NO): NO